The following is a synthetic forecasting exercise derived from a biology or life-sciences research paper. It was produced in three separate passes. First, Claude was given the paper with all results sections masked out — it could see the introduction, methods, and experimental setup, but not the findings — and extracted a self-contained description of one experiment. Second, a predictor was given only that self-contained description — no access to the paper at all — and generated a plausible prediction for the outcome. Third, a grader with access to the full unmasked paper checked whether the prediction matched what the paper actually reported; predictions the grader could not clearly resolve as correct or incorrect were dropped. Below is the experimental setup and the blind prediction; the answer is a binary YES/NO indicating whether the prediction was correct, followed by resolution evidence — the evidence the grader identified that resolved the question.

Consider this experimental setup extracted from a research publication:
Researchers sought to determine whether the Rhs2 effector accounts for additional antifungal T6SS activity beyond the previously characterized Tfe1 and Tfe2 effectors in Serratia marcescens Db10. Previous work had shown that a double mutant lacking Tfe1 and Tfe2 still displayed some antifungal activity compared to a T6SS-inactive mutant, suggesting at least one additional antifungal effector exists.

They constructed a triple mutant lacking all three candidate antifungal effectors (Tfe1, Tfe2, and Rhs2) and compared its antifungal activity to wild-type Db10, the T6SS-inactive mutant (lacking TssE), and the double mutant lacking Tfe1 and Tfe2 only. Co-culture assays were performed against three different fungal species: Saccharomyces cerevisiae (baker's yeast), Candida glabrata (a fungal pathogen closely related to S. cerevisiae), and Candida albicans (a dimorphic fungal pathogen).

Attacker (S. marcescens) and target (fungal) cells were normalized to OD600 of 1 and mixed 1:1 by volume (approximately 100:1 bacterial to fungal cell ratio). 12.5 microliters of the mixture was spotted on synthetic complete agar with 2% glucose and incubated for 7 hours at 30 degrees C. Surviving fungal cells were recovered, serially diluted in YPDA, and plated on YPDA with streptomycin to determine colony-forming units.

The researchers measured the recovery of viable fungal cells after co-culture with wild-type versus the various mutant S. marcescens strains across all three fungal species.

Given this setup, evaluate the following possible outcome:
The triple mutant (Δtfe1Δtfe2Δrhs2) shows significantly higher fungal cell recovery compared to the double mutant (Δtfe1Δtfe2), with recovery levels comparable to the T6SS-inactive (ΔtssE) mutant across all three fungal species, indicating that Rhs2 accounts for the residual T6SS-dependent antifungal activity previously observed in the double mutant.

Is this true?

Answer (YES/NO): NO